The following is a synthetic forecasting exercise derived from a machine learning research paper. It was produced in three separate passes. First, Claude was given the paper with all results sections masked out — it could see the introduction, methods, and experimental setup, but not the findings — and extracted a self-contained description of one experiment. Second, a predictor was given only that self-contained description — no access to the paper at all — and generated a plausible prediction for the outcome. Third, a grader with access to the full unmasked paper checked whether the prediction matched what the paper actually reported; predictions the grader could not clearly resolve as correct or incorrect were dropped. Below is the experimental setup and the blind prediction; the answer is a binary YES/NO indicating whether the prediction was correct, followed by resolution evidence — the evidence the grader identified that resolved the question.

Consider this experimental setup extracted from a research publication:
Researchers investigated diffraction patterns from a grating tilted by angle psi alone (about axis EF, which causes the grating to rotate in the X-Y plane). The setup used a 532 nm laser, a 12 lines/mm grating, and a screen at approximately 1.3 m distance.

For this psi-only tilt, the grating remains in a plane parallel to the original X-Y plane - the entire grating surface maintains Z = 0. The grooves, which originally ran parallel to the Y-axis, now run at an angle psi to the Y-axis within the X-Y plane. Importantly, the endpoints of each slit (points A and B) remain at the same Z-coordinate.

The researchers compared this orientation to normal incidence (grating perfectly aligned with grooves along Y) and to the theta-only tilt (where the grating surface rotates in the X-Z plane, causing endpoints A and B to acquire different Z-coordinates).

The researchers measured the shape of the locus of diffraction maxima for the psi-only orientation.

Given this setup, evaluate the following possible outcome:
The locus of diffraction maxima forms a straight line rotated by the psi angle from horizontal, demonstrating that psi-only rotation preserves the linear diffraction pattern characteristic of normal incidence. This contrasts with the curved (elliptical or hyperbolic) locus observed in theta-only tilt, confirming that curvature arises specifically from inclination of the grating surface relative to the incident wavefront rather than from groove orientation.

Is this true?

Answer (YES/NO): YES